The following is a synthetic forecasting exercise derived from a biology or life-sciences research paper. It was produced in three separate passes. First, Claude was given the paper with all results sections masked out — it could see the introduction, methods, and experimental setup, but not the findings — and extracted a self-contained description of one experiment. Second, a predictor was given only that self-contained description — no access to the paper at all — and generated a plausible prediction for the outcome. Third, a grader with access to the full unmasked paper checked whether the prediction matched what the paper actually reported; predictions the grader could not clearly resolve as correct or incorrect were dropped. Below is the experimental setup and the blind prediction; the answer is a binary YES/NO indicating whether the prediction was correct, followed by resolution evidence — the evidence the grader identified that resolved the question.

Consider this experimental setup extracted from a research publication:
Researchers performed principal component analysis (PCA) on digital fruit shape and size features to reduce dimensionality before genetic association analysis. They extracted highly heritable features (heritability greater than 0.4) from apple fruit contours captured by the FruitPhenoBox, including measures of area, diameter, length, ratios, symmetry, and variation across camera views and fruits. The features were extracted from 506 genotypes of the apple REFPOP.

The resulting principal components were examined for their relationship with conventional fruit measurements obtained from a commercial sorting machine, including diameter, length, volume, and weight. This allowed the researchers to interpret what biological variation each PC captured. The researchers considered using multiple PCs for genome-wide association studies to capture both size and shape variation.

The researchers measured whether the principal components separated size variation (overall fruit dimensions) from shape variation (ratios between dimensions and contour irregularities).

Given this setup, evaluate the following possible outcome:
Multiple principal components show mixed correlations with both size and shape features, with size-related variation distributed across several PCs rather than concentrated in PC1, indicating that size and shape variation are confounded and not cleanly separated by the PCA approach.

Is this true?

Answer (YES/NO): NO